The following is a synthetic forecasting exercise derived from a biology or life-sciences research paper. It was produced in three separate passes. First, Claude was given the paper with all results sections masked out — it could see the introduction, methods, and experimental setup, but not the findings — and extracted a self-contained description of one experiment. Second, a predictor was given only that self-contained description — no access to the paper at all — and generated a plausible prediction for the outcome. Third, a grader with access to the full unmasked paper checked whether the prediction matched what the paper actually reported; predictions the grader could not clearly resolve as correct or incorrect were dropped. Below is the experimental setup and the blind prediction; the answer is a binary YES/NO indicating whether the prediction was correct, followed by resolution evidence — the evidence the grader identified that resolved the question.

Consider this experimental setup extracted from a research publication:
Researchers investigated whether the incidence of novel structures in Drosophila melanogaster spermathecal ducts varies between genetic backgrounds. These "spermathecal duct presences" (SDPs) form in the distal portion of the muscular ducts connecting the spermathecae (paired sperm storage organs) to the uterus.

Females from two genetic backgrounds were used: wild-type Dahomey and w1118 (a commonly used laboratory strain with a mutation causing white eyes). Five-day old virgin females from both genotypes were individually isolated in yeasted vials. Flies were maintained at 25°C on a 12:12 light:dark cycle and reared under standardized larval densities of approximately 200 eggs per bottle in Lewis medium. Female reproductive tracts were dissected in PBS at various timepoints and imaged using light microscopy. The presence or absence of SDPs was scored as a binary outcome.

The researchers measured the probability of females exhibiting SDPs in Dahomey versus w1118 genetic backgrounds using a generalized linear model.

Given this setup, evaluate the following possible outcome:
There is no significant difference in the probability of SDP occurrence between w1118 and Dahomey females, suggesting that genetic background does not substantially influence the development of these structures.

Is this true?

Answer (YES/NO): NO